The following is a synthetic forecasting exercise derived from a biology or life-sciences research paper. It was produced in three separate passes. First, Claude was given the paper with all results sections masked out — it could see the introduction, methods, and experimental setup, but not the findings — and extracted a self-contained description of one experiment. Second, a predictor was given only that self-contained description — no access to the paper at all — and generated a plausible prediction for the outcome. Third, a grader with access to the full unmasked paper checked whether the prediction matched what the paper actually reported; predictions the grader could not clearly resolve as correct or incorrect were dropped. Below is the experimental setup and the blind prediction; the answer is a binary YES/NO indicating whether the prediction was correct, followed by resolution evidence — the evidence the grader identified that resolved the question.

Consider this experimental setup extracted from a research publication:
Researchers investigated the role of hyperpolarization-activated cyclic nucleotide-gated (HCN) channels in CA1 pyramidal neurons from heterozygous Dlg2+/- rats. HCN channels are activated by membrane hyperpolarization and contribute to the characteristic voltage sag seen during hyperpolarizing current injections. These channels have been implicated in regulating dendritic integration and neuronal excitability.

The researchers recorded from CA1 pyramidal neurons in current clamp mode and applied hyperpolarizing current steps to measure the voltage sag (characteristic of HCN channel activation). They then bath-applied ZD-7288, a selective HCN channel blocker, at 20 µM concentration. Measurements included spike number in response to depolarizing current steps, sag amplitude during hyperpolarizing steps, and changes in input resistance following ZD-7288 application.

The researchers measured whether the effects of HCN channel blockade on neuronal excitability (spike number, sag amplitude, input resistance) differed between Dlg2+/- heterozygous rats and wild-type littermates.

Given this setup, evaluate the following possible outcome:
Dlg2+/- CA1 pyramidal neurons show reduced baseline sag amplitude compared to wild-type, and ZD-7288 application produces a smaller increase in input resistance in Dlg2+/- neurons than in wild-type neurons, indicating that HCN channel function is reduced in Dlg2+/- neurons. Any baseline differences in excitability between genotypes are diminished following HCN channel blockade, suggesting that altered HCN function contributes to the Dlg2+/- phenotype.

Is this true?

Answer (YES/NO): NO